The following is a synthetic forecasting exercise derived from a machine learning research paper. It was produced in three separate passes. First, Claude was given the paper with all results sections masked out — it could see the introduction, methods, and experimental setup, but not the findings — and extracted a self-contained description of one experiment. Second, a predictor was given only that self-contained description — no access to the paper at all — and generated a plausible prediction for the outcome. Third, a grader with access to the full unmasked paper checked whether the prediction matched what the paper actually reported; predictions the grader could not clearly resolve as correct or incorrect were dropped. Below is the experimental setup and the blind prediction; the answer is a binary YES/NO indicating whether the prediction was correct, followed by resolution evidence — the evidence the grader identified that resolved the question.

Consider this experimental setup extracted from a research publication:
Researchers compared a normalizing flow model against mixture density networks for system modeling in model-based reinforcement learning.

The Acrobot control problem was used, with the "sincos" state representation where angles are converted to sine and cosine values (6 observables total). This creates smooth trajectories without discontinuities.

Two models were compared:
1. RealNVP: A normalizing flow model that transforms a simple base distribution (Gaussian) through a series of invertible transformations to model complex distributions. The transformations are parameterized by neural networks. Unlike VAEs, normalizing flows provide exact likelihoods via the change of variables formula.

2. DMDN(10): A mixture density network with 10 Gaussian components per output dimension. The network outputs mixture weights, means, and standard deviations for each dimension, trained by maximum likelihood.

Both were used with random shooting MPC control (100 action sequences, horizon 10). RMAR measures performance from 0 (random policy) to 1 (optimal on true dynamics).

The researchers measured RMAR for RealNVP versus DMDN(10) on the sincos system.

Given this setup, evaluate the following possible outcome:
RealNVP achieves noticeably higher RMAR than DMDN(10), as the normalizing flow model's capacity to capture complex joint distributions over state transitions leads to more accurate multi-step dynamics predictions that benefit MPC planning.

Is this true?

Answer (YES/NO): NO